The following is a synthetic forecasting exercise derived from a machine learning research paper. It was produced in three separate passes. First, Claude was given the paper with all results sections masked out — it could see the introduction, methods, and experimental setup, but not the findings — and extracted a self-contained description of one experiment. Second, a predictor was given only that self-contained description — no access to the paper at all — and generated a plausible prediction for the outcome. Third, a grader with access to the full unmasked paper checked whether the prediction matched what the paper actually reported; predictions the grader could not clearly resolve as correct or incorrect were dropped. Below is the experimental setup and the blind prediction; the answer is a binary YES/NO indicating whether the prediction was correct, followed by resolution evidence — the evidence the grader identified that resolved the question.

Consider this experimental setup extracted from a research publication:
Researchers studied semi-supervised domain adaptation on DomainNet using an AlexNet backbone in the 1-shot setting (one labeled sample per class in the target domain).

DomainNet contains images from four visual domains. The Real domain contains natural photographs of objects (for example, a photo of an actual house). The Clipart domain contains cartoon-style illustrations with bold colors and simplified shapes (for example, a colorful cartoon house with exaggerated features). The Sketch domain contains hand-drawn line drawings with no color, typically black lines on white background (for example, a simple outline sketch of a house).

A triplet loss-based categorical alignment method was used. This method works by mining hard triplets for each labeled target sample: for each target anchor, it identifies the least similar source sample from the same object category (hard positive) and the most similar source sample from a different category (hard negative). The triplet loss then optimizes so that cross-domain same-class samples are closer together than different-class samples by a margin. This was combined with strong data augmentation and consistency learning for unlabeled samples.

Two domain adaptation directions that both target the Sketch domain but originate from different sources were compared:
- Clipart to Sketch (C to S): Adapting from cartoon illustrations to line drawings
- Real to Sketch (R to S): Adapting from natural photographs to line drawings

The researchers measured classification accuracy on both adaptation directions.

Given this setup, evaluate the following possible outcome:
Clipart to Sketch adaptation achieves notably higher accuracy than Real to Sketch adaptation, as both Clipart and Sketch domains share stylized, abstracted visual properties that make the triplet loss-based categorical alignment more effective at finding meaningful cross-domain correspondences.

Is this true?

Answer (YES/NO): NO